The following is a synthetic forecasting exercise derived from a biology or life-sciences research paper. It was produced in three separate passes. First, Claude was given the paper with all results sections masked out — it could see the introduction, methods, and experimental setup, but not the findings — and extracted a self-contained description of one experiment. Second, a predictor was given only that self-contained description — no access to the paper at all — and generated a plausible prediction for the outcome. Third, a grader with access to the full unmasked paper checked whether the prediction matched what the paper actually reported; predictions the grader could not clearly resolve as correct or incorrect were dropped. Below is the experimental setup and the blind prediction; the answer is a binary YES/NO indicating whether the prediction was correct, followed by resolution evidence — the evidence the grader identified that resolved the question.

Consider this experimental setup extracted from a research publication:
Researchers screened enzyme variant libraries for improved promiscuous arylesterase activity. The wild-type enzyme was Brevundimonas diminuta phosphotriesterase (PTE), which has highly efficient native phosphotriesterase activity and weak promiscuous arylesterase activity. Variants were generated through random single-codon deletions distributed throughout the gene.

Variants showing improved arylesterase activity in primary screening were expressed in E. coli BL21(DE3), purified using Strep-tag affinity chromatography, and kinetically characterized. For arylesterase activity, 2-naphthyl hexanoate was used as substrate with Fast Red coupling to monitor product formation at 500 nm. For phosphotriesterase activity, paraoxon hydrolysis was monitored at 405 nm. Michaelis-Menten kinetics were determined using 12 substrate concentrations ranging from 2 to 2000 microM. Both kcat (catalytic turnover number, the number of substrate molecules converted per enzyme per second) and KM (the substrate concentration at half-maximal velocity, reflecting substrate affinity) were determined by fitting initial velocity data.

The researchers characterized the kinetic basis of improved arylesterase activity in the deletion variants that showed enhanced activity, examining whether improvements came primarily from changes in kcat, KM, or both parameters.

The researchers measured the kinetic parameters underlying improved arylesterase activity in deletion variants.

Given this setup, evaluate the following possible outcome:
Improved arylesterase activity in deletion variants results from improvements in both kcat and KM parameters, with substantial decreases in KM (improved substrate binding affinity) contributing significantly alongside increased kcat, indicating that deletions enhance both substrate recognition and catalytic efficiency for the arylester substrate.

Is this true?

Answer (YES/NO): NO